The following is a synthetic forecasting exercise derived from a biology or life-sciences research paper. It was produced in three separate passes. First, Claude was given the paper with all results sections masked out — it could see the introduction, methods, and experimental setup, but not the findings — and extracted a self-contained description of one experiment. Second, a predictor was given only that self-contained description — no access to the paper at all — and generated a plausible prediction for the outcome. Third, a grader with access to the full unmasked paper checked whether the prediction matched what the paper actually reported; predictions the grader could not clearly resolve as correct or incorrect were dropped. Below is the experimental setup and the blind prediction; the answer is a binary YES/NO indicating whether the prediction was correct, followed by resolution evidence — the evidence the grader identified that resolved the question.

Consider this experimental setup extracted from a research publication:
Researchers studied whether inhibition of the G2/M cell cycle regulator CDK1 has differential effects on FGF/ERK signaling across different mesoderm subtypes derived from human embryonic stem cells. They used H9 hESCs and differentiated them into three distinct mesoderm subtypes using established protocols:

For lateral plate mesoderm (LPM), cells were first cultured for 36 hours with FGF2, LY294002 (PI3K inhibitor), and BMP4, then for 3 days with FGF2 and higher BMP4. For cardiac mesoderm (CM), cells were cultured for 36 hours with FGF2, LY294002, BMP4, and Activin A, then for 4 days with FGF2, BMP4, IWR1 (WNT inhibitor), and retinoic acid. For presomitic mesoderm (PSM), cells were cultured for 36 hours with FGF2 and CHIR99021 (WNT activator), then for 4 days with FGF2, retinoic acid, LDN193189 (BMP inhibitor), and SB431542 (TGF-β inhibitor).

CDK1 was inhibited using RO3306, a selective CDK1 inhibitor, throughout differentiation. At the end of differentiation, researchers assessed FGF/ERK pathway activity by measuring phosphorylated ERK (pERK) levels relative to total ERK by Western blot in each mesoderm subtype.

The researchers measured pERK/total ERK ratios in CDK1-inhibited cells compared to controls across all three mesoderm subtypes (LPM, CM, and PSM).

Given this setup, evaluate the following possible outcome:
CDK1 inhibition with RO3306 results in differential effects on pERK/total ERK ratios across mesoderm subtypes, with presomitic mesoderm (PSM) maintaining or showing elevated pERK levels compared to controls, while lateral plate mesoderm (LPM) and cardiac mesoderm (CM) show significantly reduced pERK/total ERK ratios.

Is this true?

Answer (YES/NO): NO